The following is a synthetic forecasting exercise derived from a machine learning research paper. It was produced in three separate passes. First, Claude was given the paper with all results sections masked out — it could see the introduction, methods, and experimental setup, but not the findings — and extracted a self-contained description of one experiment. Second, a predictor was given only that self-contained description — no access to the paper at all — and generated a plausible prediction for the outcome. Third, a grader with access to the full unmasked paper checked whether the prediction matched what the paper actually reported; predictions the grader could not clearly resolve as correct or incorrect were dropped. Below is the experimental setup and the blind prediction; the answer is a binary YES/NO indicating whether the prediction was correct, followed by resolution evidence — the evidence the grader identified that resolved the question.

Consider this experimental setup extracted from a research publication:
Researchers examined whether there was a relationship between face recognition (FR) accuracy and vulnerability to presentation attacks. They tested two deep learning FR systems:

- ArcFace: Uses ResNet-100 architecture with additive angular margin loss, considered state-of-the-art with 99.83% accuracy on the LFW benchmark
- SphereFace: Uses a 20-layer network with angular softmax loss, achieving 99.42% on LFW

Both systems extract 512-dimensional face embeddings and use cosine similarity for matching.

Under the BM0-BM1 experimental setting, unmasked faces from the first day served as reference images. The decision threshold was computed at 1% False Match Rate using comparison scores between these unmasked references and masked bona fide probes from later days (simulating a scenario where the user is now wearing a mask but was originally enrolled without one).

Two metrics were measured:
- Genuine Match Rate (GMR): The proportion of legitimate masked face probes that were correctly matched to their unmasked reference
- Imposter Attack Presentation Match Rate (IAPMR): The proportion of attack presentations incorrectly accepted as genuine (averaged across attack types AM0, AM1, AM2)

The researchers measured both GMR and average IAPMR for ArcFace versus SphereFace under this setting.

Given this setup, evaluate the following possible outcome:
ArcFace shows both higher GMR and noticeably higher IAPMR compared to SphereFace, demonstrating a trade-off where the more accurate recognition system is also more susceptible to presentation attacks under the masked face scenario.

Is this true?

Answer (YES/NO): YES